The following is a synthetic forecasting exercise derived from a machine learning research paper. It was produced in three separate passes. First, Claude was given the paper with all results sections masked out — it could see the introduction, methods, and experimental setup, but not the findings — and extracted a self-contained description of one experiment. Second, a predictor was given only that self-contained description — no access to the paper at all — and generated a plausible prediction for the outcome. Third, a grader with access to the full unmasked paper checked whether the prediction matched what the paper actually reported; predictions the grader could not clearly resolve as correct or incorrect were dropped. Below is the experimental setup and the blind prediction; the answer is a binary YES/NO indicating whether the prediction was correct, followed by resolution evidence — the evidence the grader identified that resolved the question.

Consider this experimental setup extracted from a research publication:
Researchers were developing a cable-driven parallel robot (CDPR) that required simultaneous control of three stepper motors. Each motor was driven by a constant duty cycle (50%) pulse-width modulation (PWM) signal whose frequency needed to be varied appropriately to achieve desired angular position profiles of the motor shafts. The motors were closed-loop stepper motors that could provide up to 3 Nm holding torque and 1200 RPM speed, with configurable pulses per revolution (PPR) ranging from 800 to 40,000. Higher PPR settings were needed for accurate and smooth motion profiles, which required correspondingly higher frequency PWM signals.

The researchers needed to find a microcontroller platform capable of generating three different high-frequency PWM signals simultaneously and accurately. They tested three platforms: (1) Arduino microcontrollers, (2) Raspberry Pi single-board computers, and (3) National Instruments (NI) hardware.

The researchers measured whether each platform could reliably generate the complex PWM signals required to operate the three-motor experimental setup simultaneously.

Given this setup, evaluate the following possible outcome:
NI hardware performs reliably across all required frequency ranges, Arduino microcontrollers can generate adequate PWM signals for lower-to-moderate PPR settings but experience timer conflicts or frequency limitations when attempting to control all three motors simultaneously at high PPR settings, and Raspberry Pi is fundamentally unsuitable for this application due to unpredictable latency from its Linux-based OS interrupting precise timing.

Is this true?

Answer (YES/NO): NO